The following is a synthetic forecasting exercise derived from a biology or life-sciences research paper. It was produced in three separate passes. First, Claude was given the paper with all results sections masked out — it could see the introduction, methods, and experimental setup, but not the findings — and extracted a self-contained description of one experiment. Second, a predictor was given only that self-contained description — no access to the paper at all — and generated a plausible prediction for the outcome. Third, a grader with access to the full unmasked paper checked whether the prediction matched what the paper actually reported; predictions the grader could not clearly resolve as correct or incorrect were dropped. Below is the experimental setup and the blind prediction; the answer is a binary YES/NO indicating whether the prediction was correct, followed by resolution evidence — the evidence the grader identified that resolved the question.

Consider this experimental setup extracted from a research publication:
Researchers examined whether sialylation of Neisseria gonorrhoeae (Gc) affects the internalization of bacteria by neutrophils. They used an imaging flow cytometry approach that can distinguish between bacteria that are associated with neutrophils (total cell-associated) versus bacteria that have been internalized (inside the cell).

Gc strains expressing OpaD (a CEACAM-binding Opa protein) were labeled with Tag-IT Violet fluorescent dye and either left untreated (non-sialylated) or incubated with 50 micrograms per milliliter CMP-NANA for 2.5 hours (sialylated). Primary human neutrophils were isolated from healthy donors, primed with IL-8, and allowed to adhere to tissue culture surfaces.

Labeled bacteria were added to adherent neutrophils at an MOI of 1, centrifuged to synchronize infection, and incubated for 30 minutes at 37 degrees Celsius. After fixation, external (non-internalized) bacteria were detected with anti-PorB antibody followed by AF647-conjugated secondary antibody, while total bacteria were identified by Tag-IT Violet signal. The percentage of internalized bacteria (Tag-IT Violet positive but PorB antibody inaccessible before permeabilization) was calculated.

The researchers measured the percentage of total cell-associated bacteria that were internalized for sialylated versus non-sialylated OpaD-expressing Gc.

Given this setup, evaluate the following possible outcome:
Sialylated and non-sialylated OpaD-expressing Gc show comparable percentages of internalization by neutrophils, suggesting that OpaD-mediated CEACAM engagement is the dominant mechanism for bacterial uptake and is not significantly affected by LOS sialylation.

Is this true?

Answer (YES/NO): YES